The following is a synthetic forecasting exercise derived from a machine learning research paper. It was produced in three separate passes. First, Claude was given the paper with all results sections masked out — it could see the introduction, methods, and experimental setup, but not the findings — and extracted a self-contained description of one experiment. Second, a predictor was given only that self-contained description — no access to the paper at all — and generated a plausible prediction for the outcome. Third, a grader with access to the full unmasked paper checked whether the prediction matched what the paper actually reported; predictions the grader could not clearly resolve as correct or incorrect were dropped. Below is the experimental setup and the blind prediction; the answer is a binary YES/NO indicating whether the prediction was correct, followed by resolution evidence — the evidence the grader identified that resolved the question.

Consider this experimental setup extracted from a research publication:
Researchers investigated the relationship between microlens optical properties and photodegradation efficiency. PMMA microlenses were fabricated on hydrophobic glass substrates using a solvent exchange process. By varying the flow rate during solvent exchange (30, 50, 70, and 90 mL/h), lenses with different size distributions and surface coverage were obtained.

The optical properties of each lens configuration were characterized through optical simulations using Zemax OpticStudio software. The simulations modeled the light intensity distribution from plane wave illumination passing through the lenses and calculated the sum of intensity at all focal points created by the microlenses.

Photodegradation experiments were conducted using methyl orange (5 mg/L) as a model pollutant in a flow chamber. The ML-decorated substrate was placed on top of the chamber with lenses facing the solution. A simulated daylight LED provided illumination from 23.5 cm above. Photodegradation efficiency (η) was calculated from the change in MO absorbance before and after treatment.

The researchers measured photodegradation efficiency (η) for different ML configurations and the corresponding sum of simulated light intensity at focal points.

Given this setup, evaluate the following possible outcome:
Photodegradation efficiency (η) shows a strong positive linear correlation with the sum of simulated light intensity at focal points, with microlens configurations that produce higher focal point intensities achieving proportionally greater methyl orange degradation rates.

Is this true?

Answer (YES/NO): YES